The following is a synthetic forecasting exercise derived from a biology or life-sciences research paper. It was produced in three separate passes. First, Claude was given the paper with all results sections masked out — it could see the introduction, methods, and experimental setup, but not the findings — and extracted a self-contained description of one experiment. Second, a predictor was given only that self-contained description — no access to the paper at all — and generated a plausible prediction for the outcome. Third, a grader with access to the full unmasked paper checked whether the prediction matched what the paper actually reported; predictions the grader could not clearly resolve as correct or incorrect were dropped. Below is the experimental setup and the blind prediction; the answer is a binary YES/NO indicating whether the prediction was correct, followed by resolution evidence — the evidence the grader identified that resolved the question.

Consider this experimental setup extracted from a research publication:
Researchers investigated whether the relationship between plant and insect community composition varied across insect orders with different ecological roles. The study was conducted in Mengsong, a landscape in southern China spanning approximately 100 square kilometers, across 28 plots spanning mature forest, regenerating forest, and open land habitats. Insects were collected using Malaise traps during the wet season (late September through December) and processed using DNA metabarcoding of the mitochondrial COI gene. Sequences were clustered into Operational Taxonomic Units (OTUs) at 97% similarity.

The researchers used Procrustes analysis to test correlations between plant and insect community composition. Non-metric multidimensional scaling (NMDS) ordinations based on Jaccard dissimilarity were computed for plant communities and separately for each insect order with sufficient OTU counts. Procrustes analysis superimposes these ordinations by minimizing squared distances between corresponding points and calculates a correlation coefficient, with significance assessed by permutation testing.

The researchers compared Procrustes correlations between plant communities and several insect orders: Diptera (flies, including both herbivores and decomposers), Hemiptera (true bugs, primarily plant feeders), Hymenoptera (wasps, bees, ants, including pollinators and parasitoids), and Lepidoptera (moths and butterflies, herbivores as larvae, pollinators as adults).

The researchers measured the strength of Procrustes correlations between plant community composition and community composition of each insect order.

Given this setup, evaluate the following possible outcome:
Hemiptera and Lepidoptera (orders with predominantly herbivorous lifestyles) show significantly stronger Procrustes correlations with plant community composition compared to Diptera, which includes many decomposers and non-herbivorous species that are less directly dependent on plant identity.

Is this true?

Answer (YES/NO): NO